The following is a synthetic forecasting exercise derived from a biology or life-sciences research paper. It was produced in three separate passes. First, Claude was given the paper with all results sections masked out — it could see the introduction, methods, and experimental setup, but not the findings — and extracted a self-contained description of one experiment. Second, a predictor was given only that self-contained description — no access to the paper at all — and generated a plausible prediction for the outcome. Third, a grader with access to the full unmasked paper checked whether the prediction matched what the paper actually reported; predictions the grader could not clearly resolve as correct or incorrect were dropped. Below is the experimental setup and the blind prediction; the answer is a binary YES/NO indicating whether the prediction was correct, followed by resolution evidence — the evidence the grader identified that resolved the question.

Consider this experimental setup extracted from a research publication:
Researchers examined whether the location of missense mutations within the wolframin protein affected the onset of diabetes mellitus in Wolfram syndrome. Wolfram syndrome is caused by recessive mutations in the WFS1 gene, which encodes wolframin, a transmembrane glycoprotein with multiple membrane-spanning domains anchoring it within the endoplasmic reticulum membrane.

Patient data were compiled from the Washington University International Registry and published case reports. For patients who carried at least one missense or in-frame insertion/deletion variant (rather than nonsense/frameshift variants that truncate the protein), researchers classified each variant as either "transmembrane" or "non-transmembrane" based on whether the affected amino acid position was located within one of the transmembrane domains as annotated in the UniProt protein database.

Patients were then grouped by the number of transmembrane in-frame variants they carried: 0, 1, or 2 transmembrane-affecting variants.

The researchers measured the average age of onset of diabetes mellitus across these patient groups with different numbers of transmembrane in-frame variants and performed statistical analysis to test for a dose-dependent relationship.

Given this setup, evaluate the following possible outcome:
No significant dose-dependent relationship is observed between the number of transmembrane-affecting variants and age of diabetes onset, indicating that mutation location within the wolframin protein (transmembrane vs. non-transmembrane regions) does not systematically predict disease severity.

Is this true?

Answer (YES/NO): NO